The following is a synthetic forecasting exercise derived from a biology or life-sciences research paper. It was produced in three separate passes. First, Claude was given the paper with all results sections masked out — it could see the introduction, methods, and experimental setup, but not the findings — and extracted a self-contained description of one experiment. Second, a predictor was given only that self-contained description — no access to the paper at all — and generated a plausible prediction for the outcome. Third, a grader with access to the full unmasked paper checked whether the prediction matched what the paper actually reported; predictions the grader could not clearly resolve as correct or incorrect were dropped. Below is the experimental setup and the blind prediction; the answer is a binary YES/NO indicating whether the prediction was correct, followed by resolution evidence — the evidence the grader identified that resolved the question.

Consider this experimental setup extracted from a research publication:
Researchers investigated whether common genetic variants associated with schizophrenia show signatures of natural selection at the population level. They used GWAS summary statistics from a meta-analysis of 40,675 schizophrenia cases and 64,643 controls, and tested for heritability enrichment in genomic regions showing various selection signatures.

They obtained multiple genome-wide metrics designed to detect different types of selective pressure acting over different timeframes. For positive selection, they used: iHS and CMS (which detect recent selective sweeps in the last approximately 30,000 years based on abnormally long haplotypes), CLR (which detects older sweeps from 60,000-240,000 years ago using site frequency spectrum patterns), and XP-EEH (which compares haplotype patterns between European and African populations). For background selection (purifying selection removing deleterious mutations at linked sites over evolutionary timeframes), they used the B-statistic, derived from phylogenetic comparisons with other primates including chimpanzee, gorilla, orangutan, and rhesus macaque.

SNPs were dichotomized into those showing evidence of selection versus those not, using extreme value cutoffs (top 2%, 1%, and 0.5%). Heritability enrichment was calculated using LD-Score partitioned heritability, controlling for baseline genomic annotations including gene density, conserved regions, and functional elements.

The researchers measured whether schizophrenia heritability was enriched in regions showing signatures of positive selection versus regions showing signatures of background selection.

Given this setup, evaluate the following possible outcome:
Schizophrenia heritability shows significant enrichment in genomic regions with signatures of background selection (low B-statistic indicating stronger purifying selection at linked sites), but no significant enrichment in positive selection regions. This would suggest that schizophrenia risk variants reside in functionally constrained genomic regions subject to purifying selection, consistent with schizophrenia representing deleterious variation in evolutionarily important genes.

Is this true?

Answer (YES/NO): YES